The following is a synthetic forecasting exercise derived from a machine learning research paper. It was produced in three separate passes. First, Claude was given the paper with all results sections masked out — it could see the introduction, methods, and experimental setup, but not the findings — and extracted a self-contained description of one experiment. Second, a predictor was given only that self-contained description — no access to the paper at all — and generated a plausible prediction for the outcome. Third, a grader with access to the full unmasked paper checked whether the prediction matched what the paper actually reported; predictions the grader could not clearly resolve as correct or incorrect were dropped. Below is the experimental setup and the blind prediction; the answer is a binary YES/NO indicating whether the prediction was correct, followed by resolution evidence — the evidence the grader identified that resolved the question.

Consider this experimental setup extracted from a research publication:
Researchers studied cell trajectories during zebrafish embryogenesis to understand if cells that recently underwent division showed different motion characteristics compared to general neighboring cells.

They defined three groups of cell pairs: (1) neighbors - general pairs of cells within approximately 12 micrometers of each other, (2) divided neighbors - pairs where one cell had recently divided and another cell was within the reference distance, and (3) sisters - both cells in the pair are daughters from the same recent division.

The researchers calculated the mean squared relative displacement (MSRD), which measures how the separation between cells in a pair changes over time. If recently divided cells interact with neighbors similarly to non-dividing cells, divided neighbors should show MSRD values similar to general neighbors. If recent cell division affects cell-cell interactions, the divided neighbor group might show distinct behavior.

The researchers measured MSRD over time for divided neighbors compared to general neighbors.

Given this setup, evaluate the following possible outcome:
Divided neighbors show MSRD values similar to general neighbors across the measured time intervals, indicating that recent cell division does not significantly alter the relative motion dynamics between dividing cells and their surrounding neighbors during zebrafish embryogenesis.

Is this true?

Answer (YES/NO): YES